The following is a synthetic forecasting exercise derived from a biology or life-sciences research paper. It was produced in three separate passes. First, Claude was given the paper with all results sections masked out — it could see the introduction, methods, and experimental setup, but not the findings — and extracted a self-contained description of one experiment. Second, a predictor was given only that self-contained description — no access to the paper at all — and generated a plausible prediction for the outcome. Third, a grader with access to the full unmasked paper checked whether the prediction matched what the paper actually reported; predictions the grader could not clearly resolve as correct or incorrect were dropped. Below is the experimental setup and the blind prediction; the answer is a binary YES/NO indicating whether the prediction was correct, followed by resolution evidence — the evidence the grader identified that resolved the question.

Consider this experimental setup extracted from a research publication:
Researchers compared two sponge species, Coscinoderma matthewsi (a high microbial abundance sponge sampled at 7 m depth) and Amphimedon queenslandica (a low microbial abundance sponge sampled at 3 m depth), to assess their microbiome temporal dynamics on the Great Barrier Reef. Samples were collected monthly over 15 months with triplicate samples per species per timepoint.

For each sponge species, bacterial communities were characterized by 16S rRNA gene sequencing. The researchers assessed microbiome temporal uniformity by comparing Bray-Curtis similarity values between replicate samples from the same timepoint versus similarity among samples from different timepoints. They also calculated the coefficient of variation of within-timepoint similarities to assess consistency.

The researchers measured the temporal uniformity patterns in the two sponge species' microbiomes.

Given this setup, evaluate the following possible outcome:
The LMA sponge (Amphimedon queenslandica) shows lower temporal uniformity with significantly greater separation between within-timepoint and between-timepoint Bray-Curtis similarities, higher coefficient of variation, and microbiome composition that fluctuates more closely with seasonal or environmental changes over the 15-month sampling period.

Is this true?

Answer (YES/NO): NO